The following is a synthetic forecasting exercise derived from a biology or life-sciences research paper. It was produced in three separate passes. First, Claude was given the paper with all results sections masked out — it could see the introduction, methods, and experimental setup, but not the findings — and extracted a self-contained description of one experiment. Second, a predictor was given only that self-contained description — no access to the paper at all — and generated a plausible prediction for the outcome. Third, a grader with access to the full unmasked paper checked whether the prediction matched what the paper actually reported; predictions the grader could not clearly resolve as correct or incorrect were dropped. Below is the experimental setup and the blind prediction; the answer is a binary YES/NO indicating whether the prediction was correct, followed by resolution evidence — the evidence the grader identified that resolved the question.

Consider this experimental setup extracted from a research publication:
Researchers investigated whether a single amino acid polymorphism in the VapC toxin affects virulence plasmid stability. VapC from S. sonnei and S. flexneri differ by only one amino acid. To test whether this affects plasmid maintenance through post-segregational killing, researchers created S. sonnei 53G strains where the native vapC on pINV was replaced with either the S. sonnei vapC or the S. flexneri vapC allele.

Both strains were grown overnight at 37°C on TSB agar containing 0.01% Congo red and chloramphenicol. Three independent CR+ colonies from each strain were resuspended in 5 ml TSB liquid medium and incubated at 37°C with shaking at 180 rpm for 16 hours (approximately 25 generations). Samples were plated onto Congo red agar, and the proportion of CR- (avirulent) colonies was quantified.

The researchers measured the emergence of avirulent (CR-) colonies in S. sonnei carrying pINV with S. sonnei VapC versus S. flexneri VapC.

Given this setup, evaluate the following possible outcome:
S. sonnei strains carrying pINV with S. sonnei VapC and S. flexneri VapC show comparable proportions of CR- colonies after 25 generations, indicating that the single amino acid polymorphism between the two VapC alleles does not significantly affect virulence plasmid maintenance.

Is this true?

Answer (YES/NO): NO